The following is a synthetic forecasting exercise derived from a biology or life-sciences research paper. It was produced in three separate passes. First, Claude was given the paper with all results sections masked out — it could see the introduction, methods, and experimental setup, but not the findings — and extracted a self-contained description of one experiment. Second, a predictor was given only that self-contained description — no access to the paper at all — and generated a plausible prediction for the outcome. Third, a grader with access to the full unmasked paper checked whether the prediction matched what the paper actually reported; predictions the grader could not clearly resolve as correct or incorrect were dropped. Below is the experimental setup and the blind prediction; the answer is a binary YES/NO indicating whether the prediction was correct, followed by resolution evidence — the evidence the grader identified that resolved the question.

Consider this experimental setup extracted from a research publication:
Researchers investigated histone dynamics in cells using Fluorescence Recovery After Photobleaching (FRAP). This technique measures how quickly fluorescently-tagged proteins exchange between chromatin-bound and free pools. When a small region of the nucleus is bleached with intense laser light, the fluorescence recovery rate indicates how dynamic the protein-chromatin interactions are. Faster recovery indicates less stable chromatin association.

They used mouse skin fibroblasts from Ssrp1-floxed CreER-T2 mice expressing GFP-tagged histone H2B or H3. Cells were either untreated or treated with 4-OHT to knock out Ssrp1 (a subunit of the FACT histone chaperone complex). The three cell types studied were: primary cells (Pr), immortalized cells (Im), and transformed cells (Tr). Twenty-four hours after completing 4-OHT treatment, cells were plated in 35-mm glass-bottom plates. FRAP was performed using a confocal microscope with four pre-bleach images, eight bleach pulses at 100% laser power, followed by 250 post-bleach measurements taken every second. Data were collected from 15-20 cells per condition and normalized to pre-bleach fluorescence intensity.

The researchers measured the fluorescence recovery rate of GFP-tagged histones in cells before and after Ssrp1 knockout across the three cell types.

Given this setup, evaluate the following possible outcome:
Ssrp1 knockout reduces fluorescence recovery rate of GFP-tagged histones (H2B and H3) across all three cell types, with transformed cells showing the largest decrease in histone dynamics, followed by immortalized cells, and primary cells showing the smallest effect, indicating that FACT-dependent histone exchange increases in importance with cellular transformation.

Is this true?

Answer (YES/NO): NO